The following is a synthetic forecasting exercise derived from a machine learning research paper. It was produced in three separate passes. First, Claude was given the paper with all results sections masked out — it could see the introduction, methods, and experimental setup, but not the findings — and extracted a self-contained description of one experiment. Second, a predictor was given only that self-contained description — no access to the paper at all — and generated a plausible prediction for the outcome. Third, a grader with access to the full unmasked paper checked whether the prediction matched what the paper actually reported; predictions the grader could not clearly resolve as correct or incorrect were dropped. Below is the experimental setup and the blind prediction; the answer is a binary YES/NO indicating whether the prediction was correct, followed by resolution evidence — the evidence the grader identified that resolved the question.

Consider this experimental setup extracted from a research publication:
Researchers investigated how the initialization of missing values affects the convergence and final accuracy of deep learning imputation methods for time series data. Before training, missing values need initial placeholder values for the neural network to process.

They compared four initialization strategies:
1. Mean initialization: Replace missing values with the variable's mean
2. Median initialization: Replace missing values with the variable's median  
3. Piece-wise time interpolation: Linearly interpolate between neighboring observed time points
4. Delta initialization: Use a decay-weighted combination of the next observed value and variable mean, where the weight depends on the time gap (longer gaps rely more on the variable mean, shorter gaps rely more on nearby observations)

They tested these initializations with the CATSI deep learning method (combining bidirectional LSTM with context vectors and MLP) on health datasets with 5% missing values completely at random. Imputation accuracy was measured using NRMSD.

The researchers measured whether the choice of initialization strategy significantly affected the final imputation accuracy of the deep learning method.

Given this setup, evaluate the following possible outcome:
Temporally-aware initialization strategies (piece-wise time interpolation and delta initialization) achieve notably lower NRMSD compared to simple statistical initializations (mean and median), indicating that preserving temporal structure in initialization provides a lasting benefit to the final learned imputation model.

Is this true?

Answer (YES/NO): NO